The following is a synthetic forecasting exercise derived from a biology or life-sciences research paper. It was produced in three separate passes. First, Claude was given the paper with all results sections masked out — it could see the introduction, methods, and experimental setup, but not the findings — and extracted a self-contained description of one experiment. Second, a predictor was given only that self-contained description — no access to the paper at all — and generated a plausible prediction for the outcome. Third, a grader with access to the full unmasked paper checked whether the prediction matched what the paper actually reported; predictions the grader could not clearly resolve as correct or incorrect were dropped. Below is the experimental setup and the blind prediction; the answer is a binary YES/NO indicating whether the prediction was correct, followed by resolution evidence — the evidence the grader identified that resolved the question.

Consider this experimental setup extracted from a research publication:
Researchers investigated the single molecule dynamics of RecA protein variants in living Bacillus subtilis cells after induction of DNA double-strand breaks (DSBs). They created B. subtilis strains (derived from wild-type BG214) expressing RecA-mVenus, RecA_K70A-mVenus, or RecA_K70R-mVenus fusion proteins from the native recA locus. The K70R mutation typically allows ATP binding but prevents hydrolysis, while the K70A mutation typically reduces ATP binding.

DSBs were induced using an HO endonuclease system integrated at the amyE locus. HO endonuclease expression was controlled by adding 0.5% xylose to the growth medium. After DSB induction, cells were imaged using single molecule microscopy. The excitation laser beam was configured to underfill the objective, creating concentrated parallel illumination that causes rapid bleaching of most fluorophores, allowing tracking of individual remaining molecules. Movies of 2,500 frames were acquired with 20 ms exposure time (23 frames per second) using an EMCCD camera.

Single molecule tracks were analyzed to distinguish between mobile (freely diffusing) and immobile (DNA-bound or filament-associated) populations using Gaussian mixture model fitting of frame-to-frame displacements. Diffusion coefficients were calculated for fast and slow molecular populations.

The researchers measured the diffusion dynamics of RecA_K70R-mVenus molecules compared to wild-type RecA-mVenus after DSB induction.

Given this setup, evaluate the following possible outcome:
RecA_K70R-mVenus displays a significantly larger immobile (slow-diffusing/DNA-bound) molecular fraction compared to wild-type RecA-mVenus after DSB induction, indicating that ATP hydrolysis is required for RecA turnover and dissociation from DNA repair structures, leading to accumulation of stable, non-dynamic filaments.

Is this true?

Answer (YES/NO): NO